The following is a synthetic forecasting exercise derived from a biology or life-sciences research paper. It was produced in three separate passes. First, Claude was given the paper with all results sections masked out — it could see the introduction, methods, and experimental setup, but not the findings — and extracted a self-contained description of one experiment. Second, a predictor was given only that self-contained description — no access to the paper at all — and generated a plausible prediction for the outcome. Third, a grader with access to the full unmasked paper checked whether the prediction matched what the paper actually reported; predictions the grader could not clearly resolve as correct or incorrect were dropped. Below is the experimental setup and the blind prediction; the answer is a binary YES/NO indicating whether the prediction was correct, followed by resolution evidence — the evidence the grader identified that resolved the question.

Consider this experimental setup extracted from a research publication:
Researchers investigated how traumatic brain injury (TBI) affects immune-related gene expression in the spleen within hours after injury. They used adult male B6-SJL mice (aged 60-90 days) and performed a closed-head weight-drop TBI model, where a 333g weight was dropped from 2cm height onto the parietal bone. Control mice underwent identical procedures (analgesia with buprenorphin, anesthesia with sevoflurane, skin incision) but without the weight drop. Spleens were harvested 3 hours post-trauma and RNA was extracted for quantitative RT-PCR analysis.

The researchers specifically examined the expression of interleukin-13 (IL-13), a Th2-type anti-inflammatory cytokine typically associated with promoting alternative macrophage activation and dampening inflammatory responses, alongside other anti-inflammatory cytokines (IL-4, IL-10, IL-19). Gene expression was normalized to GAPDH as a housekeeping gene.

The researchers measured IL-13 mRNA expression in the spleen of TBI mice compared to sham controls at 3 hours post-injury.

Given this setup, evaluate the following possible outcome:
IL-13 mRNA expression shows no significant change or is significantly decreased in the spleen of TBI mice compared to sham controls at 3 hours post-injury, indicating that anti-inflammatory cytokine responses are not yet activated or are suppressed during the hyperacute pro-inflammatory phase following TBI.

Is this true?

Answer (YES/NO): YES